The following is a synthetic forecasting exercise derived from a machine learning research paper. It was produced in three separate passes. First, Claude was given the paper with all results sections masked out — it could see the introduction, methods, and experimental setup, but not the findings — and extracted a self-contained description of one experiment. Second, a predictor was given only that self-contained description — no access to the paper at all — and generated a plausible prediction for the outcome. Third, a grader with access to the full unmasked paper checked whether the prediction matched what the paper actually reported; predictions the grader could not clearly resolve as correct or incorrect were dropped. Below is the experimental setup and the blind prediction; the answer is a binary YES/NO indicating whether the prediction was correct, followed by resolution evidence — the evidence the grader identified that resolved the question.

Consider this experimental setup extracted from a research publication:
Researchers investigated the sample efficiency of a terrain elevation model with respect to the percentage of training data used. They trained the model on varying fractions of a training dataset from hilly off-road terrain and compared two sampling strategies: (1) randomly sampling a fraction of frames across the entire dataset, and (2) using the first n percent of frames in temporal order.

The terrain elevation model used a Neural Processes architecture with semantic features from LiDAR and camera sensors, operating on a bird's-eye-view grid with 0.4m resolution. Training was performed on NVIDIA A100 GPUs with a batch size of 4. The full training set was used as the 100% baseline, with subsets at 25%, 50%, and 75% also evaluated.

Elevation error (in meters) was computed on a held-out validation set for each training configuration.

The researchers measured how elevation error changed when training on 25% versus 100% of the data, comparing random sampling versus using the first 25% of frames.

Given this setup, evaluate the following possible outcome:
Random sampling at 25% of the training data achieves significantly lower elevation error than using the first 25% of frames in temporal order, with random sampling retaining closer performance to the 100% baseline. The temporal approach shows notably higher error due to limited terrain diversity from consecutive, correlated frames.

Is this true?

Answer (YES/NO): YES